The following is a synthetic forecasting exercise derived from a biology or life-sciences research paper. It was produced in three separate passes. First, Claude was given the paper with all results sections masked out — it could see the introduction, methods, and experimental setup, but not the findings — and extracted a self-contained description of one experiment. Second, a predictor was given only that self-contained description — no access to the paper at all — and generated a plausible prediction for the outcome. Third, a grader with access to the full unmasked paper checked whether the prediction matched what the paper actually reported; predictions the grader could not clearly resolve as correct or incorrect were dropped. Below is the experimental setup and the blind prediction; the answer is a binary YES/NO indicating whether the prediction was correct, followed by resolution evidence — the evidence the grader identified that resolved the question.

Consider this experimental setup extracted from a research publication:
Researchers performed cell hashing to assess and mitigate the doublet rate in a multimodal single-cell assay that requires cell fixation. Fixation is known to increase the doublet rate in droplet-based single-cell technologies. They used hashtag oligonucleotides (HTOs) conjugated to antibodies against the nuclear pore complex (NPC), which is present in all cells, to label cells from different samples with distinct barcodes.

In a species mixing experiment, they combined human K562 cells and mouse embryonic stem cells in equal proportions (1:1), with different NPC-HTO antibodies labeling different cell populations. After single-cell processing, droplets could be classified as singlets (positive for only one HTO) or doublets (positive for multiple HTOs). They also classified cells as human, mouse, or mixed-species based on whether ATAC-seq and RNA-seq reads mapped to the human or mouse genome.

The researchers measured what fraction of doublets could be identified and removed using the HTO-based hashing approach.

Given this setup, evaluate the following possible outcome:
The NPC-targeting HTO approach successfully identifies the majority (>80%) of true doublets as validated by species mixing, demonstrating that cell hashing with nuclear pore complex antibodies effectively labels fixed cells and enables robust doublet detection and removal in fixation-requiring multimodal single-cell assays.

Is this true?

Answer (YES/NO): NO